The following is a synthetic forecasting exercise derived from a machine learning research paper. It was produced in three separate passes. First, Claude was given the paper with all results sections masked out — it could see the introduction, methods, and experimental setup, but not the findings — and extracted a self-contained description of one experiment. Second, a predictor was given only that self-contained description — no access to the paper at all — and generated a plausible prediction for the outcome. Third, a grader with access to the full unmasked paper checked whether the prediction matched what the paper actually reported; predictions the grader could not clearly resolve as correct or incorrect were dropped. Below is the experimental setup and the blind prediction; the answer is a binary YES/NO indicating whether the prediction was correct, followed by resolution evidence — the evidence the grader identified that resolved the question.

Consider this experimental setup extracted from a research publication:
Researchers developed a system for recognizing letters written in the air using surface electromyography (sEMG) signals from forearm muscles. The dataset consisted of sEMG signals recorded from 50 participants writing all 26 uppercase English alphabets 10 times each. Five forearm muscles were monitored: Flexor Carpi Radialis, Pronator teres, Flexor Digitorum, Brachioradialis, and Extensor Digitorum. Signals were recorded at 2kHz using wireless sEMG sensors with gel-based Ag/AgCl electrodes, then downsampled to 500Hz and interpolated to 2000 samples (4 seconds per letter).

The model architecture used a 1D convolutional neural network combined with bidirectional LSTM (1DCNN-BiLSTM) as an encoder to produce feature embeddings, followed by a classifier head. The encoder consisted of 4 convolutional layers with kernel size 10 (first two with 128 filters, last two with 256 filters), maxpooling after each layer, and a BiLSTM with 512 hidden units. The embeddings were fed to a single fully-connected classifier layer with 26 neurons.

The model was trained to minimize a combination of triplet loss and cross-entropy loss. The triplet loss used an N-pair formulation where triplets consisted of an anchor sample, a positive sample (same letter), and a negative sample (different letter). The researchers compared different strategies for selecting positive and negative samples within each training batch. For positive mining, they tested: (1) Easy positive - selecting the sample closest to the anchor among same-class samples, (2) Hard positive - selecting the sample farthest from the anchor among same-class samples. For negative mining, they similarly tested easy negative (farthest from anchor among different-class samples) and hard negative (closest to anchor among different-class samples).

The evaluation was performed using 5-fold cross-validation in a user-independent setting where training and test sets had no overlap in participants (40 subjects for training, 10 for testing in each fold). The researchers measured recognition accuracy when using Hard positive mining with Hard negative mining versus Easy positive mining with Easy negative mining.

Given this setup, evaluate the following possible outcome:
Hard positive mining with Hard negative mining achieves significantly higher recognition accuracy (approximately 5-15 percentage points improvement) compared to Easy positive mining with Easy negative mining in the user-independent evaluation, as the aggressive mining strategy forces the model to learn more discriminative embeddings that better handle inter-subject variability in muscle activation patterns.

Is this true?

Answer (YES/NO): NO